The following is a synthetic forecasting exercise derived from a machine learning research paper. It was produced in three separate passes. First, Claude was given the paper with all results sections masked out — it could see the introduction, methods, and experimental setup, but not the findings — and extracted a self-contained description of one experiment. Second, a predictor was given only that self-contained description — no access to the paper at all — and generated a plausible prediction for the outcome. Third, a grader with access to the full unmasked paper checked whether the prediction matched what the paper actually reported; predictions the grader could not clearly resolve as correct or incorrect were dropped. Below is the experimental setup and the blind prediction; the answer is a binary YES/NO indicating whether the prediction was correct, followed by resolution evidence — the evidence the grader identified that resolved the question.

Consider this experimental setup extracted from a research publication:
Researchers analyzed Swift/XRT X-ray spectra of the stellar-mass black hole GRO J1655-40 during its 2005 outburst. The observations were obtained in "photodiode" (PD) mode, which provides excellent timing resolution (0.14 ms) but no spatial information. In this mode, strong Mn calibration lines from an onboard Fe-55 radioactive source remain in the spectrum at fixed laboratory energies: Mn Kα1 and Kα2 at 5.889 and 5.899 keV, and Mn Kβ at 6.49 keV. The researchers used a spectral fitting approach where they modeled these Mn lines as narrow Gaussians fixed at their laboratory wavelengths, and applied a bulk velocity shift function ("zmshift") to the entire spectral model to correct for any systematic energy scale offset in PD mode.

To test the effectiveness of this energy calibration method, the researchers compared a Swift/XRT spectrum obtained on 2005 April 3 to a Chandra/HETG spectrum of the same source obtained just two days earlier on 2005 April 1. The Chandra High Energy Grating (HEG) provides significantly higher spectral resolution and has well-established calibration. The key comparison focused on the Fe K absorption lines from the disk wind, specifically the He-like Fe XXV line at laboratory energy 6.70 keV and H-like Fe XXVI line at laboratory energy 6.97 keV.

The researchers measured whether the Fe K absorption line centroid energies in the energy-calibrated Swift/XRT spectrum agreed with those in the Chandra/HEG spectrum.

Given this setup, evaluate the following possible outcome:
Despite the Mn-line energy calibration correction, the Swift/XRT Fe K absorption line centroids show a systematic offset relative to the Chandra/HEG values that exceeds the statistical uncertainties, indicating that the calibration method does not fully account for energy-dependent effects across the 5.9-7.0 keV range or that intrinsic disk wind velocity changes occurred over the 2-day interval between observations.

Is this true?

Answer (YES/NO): NO